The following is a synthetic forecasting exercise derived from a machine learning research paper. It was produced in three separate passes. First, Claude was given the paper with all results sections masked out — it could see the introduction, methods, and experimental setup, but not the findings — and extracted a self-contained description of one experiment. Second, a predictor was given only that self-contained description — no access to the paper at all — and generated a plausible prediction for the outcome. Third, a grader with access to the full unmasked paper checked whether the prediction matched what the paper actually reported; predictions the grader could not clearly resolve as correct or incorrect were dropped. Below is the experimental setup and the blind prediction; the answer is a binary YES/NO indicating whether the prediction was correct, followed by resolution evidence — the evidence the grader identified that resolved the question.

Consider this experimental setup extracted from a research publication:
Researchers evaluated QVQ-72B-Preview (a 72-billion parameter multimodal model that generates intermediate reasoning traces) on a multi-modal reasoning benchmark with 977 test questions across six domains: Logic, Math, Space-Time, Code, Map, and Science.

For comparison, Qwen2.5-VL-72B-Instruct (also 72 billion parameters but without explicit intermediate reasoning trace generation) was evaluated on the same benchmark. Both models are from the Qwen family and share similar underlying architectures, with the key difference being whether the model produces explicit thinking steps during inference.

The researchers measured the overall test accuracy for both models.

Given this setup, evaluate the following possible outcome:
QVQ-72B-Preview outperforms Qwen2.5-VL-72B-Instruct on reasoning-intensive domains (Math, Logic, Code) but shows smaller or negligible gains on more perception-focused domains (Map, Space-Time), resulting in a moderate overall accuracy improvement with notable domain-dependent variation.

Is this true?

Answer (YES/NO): NO